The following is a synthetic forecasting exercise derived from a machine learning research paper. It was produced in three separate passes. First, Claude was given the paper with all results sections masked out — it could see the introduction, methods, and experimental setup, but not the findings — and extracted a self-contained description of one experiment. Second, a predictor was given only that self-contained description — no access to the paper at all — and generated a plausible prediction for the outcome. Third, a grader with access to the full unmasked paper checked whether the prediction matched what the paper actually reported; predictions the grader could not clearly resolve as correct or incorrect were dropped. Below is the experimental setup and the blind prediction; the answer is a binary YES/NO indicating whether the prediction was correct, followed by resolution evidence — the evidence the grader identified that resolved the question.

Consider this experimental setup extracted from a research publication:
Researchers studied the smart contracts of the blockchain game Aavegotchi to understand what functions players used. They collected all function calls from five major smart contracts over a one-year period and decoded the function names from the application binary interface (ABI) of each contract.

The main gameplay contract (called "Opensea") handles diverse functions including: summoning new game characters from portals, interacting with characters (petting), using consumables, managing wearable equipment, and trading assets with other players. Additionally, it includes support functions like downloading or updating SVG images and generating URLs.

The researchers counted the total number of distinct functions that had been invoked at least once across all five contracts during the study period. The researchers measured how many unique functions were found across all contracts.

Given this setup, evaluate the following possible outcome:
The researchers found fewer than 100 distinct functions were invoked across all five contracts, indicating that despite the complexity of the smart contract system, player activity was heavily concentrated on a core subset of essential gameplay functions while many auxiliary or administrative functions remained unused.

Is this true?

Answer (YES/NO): YES